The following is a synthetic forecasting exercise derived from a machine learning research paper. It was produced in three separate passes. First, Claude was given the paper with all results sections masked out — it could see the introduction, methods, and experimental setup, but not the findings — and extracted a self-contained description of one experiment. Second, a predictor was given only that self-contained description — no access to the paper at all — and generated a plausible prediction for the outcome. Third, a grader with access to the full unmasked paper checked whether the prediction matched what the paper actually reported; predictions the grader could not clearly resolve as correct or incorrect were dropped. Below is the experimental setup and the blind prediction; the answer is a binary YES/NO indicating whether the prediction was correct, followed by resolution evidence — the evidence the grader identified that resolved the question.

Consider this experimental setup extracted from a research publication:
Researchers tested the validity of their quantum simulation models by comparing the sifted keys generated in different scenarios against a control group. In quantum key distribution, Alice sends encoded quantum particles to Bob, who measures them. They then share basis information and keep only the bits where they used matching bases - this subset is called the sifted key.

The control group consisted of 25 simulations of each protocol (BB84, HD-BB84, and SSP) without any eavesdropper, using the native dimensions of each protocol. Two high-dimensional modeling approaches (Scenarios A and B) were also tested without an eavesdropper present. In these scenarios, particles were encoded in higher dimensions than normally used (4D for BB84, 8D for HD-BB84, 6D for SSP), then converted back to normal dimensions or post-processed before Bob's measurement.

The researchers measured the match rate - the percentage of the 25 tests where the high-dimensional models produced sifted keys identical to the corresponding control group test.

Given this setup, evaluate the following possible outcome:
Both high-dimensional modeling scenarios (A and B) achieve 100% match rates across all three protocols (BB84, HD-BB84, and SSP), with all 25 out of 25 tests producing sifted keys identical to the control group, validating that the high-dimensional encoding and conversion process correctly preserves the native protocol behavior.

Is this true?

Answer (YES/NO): YES